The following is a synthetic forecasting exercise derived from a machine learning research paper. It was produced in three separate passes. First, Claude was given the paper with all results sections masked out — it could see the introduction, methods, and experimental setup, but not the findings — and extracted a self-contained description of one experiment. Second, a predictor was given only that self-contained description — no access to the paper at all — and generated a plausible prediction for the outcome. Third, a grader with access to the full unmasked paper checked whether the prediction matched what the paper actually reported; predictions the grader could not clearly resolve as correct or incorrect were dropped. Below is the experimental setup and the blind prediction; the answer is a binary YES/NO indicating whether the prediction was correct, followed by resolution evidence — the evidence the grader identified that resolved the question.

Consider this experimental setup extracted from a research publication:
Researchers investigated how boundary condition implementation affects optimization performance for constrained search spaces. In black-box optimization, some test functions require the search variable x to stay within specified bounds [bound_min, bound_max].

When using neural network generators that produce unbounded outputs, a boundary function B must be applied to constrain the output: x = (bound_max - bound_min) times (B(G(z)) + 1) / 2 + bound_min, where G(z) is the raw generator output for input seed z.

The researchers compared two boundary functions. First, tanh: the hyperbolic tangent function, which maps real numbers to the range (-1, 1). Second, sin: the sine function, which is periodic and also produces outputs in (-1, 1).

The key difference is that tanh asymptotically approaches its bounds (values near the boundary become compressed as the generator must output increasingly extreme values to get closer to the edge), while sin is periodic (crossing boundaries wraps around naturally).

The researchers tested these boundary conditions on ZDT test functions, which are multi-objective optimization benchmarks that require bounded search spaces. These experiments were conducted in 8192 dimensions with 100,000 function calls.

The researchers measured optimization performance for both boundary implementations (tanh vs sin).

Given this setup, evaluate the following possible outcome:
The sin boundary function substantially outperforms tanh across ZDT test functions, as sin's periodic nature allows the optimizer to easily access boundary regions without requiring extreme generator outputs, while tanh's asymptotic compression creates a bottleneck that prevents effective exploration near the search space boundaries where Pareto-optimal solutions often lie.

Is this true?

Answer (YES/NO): NO